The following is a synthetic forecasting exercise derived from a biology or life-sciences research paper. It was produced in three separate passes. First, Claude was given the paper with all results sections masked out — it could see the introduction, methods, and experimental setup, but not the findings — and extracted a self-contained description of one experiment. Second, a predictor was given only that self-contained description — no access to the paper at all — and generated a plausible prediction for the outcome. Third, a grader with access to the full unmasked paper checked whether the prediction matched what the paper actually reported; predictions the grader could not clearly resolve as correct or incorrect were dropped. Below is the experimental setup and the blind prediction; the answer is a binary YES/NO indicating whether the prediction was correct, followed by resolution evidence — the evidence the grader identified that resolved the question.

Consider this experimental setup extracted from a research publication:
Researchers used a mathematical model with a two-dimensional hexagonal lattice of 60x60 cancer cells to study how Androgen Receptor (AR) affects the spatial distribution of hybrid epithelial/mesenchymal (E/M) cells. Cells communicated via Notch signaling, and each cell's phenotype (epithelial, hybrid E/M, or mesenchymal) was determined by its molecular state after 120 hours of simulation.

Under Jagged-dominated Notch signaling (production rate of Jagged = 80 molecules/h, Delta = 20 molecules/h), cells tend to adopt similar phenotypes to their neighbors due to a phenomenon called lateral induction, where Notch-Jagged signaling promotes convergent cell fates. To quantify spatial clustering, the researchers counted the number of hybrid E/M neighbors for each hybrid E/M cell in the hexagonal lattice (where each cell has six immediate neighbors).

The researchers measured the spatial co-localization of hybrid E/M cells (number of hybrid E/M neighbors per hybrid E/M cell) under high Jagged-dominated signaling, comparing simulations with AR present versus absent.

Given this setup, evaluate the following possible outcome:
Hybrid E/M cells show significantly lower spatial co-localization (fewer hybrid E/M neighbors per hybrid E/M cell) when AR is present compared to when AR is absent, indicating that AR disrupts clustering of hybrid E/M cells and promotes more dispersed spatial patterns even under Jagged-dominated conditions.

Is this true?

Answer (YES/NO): NO